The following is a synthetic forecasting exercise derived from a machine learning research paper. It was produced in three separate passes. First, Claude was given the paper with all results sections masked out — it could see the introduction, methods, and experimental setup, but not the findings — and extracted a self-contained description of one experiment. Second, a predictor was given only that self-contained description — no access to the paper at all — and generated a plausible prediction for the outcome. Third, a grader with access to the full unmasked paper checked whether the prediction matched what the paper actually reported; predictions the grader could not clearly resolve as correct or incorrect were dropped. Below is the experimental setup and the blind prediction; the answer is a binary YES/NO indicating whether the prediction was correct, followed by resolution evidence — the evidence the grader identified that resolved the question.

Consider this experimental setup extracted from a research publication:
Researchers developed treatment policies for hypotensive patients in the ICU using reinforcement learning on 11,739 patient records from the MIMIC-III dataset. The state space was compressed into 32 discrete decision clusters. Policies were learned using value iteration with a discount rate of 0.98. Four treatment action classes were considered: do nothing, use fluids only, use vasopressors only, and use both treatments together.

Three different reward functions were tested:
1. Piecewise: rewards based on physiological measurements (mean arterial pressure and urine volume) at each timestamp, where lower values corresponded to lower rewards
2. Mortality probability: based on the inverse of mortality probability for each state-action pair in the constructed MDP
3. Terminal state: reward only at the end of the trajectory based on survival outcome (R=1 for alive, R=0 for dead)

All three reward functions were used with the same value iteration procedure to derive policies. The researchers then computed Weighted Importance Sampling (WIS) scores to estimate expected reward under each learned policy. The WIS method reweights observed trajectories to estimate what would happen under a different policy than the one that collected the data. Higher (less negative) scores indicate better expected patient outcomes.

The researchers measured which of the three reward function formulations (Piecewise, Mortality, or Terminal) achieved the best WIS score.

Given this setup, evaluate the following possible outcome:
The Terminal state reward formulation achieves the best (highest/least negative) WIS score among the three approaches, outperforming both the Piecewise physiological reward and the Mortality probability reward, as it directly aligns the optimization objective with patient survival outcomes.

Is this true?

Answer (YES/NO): NO